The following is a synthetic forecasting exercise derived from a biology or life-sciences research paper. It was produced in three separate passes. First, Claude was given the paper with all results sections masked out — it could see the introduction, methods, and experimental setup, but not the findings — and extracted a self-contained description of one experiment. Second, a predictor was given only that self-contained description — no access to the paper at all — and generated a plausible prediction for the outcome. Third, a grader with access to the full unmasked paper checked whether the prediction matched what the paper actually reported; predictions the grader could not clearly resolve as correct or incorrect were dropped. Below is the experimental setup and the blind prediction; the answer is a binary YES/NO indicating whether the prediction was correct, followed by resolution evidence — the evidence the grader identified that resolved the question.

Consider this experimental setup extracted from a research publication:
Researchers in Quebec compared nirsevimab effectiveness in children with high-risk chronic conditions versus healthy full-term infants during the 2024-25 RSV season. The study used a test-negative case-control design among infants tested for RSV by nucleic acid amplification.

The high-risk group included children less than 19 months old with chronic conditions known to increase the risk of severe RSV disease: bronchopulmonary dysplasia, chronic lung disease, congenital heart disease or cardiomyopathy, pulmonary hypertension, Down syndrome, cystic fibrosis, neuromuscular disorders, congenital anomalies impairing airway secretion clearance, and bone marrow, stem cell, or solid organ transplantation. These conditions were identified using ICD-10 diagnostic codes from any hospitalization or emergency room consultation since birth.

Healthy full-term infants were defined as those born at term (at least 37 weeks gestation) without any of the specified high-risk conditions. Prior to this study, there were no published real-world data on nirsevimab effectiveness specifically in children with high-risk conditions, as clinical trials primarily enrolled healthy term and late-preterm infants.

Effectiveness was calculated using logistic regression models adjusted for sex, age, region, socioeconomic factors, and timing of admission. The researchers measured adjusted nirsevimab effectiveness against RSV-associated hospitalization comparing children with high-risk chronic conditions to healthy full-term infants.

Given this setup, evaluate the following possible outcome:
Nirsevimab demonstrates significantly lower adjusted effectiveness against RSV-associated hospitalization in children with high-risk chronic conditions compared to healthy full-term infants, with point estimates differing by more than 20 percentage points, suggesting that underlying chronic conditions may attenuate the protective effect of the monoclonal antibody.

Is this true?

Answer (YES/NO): NO